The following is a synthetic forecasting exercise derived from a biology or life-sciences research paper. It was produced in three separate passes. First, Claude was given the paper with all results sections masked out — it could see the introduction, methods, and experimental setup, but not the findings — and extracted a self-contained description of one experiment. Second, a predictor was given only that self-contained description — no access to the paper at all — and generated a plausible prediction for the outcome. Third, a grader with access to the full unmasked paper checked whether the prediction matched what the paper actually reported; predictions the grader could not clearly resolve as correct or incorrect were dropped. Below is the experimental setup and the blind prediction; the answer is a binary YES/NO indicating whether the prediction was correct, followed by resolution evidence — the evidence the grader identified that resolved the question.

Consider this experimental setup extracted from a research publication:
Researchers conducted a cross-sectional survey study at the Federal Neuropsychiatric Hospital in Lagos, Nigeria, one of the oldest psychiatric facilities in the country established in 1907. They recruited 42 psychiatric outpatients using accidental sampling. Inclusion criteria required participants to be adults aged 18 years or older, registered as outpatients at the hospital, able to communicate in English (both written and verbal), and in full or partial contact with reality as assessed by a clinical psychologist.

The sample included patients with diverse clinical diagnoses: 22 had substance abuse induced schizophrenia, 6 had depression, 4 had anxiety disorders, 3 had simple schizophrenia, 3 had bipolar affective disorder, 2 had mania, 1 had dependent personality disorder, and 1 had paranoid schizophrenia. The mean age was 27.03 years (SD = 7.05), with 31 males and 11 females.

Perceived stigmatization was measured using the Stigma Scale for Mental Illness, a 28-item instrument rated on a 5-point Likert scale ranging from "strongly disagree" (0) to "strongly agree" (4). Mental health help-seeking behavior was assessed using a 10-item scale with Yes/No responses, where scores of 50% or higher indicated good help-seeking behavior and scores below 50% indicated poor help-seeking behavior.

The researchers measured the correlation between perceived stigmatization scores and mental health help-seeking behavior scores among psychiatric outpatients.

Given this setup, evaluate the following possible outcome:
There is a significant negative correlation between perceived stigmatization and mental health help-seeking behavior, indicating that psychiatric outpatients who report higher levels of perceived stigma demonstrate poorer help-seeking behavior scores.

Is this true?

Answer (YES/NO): NO